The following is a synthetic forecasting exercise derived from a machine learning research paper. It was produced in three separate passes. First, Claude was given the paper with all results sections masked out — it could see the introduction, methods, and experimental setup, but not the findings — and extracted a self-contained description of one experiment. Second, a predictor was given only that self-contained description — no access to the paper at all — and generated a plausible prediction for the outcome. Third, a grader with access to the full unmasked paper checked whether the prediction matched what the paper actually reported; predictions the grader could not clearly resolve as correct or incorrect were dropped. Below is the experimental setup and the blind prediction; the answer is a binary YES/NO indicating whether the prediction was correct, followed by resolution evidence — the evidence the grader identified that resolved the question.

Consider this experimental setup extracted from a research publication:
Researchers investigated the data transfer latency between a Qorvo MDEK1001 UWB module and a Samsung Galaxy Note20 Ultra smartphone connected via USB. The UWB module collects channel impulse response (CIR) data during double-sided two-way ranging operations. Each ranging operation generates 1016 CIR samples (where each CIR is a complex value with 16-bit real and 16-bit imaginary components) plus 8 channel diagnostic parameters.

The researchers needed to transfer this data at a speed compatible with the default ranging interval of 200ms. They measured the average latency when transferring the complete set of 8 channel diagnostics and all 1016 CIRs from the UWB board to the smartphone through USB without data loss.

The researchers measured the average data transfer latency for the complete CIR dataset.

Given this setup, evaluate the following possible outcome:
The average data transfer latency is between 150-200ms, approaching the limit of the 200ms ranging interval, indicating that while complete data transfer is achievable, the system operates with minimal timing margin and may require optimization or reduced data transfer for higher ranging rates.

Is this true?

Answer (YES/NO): NO